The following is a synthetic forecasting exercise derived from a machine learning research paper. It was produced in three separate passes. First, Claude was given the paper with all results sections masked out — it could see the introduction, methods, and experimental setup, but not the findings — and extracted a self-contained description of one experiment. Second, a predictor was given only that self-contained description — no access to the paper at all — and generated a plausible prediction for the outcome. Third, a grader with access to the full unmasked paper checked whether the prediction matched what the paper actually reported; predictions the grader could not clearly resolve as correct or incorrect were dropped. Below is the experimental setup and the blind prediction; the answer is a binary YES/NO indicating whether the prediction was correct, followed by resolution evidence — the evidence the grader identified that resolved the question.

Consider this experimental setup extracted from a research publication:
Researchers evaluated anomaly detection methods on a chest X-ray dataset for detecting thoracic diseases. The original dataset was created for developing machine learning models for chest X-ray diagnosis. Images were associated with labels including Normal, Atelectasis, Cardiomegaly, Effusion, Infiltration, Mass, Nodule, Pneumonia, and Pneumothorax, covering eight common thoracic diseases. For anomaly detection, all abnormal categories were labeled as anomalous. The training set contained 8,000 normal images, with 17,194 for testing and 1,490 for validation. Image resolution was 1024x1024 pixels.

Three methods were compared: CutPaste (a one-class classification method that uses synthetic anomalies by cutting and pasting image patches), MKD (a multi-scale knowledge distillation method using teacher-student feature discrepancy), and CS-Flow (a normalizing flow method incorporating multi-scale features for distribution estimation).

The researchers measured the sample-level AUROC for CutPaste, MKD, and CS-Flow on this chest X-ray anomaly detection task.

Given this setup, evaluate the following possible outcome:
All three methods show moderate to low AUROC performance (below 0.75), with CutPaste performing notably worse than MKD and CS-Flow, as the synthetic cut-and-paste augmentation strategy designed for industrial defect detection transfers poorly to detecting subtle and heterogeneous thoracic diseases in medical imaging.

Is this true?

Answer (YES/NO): NO